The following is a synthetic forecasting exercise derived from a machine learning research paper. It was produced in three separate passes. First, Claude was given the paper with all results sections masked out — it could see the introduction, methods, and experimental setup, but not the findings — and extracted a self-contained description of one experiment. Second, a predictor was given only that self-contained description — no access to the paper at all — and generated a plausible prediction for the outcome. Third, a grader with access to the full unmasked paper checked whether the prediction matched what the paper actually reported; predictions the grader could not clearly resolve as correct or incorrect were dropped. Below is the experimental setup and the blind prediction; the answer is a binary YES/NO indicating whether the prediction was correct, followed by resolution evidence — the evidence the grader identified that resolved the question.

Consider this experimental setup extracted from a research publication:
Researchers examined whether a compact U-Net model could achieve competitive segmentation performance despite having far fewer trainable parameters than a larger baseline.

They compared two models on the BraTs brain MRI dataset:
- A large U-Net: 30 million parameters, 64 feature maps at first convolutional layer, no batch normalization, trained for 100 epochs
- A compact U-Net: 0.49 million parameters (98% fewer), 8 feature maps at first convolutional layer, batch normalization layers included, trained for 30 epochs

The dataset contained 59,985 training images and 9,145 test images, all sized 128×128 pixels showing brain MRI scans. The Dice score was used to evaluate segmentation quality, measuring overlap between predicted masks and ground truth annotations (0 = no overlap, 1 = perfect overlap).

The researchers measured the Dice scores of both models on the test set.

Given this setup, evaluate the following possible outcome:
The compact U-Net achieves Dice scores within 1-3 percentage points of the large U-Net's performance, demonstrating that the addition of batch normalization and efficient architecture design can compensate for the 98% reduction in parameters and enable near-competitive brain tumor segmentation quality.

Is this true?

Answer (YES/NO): NO